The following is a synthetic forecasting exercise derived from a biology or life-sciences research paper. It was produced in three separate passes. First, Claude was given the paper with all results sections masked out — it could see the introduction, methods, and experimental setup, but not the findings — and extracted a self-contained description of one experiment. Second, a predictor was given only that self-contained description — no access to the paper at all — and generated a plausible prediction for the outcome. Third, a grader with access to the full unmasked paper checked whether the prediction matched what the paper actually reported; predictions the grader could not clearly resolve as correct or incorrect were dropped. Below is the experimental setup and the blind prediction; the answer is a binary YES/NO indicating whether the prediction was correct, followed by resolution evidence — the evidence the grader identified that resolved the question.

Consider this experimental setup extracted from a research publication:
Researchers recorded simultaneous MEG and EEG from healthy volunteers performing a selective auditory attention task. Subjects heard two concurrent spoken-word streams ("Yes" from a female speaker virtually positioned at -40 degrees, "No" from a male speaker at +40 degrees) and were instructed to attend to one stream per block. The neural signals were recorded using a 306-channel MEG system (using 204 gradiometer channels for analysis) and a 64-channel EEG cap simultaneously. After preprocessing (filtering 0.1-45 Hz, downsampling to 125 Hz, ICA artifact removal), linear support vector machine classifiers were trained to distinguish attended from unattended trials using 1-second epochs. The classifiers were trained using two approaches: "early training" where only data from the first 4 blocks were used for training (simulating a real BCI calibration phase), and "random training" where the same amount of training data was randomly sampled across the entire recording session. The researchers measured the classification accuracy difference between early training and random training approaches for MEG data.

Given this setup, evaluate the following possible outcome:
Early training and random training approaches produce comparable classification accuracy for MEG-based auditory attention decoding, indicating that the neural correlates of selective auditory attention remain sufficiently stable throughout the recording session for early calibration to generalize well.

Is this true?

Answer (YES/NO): NO